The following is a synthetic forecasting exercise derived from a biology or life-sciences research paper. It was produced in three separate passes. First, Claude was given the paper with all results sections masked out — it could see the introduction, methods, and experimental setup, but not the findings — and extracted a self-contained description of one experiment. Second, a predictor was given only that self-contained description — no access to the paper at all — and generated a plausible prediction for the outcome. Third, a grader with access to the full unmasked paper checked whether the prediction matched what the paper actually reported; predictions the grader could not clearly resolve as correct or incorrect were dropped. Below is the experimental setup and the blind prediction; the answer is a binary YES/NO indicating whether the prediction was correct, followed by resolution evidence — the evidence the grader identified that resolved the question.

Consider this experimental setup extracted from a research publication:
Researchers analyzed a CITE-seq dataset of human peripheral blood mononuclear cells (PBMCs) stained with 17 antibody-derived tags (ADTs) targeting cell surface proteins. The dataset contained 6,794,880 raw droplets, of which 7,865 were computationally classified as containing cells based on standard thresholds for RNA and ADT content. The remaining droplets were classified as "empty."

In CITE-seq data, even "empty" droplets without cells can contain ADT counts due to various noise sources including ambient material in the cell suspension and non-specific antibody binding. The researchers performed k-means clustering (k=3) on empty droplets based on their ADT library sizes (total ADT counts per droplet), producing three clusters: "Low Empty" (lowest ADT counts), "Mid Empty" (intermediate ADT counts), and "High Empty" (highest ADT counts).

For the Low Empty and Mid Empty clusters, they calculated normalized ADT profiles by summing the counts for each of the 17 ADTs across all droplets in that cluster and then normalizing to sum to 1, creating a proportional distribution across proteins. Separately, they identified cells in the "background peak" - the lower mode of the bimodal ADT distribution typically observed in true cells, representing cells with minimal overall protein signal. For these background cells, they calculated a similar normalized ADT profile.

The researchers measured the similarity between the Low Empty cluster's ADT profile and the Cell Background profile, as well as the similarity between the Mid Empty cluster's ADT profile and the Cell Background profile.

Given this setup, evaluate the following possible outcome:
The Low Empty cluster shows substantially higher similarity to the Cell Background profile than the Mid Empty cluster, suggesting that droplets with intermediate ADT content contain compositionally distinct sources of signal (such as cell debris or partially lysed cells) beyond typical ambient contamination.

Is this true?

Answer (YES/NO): NO